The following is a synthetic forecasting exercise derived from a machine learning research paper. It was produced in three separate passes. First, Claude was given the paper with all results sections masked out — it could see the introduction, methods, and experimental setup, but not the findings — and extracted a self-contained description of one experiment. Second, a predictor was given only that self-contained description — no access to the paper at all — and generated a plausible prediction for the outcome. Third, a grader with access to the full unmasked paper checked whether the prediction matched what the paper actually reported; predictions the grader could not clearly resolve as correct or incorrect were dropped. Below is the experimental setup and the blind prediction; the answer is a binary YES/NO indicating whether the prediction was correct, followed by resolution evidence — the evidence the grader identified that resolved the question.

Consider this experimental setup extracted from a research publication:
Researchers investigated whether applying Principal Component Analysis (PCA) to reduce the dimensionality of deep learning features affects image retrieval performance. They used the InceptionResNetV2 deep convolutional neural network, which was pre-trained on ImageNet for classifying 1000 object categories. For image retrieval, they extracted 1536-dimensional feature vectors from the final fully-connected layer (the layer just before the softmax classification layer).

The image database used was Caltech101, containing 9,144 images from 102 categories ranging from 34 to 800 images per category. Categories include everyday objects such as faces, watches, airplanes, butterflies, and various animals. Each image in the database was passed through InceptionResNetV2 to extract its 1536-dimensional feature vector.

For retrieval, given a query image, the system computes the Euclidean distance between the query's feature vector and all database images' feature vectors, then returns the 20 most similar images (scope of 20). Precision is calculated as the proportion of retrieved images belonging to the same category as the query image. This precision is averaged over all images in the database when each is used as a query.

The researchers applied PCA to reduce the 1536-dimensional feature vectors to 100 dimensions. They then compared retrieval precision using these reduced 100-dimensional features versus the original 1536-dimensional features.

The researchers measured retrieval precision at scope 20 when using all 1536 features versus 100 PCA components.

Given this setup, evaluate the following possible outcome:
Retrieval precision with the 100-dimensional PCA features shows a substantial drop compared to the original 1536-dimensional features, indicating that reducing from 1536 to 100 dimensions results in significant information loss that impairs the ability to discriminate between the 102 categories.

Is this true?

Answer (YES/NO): NO